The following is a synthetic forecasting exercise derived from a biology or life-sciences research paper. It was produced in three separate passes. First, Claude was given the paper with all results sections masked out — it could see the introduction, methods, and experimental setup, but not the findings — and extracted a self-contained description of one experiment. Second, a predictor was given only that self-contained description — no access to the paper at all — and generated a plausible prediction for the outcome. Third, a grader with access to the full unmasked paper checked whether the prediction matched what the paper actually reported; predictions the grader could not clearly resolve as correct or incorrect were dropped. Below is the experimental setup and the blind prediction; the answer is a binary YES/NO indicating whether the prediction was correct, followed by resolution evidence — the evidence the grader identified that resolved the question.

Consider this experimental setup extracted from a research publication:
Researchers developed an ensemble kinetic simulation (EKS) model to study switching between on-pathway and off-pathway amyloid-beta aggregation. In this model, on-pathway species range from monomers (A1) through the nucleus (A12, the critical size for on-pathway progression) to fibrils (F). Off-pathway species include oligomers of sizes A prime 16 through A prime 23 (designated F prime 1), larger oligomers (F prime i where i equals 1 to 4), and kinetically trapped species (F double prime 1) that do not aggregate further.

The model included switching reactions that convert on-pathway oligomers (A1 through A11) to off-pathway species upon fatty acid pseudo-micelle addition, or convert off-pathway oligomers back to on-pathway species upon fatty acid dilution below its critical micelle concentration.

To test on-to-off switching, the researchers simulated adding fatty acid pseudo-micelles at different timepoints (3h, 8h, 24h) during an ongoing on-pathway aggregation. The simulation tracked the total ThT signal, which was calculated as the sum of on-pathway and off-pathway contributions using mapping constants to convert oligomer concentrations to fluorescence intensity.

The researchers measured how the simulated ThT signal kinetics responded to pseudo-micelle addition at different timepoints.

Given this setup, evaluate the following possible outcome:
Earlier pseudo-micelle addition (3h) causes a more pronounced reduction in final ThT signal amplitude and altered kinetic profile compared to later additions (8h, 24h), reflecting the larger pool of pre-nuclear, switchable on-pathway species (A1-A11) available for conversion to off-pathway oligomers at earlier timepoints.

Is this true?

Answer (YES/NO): NO